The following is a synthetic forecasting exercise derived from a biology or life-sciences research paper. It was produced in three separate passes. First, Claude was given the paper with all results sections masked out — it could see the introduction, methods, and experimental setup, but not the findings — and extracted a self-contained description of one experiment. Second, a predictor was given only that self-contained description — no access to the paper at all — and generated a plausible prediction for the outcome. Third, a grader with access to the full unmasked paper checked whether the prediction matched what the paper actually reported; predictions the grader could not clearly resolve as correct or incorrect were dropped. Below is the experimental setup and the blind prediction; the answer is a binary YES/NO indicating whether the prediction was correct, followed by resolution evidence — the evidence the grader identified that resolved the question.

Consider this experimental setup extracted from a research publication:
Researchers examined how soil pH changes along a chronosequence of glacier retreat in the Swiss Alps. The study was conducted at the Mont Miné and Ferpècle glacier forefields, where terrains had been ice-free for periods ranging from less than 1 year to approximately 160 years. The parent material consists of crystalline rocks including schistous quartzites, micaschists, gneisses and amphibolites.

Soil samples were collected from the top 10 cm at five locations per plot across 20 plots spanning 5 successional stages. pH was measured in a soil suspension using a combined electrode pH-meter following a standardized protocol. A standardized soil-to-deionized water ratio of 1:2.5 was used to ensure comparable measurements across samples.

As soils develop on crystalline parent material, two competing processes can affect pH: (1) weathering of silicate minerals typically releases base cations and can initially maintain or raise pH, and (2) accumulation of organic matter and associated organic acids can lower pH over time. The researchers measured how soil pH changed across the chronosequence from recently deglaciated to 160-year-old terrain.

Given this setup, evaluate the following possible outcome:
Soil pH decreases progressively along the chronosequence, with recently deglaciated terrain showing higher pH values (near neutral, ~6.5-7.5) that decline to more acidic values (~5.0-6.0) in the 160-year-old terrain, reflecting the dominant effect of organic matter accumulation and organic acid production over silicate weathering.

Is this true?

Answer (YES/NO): NO